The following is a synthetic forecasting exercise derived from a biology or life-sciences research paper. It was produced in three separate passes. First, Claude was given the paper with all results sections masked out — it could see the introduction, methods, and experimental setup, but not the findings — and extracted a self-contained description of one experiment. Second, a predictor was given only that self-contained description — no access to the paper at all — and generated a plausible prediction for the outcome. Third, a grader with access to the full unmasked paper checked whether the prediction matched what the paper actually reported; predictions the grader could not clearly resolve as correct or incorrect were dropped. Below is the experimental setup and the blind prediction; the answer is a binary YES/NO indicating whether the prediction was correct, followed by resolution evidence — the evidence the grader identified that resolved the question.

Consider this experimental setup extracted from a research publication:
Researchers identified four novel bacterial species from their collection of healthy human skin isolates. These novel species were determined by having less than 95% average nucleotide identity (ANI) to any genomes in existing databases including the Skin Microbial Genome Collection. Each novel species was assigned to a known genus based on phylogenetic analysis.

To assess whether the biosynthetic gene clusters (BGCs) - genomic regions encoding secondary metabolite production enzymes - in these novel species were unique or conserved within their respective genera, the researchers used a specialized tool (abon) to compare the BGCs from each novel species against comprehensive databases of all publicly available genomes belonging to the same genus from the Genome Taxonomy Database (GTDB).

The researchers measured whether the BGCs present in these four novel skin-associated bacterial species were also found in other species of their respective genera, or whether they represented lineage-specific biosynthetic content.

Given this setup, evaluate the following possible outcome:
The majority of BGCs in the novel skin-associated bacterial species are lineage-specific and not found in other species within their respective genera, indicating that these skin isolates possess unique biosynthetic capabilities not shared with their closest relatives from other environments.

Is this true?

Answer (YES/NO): NO